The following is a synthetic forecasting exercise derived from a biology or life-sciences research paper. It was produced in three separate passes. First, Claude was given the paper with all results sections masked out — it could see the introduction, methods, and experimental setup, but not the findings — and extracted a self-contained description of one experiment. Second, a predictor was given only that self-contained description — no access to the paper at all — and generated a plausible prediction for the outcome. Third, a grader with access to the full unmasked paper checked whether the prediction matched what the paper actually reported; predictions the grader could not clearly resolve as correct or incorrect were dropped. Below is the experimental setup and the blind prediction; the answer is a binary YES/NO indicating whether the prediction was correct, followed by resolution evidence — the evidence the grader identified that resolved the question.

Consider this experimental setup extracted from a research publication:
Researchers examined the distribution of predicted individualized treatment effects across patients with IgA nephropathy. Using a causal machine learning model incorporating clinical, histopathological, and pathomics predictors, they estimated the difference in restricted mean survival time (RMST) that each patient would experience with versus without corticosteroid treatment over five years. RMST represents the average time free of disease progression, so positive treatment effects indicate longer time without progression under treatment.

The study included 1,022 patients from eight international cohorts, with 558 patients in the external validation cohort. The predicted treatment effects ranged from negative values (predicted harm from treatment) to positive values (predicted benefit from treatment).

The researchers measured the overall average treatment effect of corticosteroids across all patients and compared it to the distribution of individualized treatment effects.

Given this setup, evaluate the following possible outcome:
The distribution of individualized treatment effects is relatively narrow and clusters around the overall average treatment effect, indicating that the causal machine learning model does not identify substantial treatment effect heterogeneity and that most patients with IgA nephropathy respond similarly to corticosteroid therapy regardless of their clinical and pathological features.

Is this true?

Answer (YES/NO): NO